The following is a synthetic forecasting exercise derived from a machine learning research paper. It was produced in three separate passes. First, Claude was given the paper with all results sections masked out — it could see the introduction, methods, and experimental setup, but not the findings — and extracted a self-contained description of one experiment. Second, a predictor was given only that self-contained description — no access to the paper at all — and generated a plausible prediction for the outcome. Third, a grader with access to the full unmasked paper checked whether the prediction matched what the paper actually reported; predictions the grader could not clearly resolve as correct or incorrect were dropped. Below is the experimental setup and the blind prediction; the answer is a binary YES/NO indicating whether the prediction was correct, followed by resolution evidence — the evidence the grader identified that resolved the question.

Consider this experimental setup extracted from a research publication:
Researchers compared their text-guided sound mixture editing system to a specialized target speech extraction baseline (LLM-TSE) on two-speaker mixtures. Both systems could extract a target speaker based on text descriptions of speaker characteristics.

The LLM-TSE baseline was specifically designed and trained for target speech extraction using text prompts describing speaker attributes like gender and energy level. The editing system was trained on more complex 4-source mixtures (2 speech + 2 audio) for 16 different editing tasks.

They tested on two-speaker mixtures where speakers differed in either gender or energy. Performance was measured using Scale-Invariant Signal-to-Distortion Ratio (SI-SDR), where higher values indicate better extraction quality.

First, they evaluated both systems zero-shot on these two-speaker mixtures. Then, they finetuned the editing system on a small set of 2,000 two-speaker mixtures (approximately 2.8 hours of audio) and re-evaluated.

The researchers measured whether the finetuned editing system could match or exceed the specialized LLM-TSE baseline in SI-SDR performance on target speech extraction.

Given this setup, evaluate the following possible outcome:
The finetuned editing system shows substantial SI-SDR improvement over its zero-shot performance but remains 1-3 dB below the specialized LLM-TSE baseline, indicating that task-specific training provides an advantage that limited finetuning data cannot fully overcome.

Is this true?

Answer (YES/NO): NO